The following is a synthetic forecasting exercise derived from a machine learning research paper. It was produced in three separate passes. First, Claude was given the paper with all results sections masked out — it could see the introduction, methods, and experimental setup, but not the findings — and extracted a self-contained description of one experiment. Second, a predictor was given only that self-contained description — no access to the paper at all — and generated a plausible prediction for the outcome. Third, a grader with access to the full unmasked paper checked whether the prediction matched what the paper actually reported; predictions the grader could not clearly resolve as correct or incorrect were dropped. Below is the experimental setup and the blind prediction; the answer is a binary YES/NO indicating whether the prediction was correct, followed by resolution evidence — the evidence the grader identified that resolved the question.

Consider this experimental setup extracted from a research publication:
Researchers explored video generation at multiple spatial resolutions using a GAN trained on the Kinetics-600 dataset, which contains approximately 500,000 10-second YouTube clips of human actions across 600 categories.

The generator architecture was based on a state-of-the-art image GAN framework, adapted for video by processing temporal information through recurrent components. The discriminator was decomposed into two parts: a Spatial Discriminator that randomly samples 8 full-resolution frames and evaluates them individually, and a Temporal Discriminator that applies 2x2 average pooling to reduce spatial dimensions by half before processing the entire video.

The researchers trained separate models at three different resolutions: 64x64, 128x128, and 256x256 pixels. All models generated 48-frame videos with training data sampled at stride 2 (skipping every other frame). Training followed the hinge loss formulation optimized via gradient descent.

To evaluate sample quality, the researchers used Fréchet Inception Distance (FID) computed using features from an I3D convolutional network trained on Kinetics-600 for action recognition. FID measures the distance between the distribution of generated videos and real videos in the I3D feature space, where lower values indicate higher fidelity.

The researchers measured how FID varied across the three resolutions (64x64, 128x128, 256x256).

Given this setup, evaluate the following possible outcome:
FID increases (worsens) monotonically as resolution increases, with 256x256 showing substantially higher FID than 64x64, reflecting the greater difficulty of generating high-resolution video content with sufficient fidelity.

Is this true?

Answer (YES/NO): YES